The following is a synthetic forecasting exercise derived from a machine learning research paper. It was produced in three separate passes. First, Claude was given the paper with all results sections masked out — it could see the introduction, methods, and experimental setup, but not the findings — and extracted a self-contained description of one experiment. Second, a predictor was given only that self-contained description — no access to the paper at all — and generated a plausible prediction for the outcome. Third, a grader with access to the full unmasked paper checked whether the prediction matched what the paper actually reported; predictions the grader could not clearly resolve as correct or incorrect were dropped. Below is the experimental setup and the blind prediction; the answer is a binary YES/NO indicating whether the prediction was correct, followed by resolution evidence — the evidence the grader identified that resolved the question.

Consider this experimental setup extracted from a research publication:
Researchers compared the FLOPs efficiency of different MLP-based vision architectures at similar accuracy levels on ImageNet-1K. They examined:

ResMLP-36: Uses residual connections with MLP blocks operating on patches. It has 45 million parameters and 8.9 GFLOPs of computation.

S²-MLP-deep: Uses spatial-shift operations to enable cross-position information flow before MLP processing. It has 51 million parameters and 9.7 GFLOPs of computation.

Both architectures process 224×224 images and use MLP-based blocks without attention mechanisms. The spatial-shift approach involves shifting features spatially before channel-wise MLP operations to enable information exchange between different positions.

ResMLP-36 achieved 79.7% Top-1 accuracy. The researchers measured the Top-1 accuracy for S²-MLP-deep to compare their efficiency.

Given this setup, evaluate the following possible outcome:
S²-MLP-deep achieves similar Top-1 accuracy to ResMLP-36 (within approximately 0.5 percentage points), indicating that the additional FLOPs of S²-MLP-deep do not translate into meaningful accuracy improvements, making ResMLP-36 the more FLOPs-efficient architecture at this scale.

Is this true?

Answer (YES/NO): NO